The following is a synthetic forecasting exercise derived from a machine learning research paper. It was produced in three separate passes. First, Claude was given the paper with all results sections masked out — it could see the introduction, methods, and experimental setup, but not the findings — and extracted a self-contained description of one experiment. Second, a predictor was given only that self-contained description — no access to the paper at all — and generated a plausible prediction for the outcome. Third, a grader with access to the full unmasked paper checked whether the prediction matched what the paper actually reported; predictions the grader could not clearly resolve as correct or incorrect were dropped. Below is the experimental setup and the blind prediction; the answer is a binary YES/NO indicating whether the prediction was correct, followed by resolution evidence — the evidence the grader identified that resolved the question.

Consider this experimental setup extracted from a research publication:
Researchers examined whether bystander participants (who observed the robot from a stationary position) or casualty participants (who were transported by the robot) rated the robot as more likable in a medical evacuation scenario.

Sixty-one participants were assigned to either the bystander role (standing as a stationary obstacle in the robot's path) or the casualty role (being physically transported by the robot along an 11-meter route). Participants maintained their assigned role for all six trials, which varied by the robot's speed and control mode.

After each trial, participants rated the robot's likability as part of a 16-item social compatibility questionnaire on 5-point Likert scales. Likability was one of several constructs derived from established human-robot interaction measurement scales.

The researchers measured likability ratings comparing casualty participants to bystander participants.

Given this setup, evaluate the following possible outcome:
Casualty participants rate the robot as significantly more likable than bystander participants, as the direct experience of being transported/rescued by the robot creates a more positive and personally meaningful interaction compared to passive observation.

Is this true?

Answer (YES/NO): NO